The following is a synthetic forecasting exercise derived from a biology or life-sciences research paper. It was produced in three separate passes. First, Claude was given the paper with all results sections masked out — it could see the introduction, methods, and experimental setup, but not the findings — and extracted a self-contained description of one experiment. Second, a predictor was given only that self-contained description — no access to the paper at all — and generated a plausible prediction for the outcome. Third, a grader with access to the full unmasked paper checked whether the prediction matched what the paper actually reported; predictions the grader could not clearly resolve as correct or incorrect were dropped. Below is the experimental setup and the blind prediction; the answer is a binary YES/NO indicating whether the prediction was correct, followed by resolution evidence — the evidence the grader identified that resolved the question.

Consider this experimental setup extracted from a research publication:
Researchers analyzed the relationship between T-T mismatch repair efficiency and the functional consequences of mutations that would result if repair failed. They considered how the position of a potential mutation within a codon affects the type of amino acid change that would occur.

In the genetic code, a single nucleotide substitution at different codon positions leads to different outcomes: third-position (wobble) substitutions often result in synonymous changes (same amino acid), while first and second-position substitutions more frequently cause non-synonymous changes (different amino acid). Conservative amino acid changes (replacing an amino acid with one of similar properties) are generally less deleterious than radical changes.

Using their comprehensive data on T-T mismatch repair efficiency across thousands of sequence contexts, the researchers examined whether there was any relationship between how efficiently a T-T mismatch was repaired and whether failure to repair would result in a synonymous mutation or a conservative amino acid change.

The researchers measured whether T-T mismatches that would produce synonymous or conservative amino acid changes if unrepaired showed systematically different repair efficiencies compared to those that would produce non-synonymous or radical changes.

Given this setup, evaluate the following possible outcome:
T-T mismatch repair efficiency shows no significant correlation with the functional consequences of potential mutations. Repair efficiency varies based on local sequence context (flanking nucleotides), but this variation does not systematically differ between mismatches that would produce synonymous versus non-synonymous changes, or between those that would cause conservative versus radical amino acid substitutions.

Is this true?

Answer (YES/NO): NO